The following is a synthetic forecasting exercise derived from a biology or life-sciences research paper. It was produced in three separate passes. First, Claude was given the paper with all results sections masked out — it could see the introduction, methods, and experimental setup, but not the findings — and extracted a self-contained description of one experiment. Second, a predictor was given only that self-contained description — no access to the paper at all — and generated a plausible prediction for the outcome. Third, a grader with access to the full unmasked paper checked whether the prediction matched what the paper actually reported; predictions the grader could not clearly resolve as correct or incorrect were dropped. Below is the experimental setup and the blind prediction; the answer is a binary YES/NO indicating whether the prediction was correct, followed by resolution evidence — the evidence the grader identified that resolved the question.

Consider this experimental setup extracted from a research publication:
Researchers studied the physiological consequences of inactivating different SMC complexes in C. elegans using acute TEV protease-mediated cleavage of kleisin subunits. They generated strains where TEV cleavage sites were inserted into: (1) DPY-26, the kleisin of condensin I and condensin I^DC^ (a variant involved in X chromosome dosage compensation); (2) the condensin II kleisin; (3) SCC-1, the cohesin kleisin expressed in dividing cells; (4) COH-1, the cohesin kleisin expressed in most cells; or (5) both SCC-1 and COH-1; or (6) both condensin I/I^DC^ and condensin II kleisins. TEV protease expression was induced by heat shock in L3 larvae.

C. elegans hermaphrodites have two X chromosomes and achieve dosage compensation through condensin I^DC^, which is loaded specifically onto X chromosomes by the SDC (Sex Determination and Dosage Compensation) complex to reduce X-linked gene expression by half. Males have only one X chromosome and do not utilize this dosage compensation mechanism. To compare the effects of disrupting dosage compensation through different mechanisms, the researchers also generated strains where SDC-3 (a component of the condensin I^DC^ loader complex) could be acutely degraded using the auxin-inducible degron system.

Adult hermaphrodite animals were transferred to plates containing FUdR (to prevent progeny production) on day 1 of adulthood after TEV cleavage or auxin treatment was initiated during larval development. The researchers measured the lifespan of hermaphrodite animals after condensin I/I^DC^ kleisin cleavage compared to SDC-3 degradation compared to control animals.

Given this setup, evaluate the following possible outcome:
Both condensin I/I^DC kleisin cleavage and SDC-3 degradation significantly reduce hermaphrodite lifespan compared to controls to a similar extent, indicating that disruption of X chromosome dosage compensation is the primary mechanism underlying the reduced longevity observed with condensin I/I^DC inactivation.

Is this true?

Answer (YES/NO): YES